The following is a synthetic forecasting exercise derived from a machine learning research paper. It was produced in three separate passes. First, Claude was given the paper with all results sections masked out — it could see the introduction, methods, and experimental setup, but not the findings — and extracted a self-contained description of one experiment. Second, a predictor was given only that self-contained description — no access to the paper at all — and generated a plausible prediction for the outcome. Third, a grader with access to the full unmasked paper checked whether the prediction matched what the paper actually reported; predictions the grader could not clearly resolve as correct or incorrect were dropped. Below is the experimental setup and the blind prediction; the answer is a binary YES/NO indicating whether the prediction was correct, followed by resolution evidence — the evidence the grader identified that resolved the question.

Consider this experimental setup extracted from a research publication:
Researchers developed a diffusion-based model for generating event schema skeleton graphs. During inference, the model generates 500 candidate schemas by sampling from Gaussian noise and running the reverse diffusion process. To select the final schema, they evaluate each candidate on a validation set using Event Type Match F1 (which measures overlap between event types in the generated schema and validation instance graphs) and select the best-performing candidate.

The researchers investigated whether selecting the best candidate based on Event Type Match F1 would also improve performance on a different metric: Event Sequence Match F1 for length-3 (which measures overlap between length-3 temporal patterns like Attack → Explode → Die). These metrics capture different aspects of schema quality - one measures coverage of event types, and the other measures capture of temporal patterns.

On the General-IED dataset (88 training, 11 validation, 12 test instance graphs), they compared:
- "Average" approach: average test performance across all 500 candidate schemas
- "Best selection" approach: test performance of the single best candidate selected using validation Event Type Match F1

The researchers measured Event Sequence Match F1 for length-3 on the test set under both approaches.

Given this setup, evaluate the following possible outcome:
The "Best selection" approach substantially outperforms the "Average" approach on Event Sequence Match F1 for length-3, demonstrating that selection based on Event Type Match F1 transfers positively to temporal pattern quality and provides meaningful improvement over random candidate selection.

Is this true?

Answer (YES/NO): YES